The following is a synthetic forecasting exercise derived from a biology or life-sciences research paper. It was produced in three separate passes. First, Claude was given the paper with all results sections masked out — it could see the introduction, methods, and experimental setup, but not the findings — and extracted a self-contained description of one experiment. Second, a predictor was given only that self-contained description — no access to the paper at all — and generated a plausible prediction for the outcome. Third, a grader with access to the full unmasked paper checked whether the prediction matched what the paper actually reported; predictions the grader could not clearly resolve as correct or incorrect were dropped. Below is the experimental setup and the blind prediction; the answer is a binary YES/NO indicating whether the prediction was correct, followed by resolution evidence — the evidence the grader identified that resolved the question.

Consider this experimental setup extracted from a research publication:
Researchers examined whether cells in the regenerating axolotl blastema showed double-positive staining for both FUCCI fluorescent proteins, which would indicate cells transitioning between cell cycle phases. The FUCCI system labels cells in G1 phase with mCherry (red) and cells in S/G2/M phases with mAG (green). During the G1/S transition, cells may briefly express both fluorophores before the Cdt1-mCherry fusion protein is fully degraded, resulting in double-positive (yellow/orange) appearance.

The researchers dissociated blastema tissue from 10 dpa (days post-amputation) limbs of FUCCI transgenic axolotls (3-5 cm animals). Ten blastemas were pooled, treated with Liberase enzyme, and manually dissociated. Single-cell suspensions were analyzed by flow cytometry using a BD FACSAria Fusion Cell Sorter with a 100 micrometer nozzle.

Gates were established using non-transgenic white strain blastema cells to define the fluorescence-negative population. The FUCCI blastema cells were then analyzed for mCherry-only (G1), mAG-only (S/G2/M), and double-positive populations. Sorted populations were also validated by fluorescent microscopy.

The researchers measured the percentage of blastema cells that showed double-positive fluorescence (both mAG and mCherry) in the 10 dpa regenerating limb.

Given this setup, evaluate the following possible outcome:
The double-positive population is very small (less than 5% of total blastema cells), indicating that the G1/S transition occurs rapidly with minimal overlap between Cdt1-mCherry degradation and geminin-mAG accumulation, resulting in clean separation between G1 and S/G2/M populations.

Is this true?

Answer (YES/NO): YES